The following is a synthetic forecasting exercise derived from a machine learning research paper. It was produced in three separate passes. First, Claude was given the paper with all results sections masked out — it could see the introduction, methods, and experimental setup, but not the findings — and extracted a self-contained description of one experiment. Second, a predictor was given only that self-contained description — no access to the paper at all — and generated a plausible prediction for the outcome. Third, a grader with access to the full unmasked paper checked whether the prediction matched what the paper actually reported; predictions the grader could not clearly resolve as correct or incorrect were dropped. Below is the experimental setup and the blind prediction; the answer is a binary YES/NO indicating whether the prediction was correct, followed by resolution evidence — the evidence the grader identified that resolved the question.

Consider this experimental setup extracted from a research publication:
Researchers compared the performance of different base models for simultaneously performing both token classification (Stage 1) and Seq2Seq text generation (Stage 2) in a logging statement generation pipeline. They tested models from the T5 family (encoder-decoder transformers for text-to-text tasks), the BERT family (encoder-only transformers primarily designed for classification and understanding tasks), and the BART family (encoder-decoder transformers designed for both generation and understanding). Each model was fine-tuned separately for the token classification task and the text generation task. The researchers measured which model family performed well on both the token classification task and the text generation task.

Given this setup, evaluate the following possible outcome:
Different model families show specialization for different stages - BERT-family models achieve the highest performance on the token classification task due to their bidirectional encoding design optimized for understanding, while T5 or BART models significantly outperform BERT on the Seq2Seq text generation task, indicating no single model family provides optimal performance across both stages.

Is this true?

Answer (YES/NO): NO